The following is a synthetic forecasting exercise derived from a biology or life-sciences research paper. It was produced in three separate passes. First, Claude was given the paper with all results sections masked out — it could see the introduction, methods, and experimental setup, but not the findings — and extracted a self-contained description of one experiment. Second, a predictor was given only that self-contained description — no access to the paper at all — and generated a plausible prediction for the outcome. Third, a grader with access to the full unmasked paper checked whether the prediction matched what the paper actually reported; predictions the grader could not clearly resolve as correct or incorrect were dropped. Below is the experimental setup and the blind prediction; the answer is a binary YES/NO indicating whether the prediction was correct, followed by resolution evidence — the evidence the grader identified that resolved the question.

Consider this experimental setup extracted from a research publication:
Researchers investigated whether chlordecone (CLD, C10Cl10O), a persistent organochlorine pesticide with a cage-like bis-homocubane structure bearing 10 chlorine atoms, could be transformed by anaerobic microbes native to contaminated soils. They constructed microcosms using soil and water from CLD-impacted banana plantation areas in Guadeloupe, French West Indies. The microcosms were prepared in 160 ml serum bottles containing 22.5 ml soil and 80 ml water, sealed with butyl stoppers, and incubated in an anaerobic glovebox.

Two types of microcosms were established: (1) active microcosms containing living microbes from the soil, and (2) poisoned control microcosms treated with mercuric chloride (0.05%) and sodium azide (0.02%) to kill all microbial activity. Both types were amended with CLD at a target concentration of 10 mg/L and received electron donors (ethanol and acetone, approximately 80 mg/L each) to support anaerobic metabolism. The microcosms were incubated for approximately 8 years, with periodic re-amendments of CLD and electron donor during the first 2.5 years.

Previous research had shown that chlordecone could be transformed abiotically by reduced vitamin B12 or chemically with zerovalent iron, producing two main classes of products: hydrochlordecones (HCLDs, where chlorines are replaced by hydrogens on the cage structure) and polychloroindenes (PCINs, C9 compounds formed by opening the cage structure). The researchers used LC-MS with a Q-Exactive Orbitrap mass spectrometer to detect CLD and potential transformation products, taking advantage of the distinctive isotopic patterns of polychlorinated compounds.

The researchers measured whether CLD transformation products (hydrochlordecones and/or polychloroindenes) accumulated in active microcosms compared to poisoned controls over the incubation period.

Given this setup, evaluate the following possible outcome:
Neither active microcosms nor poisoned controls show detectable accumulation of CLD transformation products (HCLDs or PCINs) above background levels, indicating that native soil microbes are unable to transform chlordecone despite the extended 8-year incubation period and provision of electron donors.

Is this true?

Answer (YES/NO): NO